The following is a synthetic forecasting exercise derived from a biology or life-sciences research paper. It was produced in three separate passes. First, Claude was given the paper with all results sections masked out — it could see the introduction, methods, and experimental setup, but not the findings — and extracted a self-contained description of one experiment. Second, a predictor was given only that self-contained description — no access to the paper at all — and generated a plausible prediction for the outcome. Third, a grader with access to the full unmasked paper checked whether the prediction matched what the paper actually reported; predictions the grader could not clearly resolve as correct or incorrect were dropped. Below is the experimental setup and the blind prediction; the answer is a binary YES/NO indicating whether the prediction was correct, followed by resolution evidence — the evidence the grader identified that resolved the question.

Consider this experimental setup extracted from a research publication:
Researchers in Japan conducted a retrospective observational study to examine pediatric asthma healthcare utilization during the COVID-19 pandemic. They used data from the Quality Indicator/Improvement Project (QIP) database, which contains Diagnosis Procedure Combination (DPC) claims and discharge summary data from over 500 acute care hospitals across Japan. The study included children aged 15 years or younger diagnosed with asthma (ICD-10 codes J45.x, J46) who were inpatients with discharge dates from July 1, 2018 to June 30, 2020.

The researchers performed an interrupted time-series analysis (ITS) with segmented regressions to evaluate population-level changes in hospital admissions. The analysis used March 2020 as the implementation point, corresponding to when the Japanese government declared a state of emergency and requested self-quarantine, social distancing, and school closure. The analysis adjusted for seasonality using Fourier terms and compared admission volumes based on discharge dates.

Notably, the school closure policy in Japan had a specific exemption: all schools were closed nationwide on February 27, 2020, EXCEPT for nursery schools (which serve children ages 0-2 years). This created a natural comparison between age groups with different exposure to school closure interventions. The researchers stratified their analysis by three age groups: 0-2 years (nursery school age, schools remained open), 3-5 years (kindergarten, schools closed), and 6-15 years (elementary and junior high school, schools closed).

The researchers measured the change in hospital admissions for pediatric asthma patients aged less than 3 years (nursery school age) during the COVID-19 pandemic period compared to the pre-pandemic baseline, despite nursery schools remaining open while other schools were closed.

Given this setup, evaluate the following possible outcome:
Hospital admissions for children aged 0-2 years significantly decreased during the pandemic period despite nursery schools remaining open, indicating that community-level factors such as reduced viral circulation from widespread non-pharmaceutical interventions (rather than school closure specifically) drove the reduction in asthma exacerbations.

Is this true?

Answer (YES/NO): YES